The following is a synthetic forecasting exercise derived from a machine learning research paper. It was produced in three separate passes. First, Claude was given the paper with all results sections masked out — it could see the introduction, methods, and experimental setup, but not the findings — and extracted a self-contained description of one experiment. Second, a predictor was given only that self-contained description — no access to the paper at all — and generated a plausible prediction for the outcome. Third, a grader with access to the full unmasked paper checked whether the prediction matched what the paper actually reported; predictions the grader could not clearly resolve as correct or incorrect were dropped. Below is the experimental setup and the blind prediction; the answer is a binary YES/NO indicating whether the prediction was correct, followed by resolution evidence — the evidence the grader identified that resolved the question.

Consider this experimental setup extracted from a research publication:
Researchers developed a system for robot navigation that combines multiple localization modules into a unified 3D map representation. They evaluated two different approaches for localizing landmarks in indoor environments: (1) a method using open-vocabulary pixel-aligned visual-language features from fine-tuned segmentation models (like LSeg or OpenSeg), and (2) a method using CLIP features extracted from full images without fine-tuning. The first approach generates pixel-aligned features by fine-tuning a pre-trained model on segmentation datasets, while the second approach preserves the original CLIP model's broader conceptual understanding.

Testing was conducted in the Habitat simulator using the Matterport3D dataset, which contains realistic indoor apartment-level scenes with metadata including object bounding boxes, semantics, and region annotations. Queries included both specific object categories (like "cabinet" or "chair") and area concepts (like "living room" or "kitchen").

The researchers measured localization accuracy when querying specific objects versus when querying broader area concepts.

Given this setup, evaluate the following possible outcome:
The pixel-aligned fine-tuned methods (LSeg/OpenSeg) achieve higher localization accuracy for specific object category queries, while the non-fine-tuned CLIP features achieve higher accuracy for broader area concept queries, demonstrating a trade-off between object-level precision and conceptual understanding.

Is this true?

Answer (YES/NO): YES